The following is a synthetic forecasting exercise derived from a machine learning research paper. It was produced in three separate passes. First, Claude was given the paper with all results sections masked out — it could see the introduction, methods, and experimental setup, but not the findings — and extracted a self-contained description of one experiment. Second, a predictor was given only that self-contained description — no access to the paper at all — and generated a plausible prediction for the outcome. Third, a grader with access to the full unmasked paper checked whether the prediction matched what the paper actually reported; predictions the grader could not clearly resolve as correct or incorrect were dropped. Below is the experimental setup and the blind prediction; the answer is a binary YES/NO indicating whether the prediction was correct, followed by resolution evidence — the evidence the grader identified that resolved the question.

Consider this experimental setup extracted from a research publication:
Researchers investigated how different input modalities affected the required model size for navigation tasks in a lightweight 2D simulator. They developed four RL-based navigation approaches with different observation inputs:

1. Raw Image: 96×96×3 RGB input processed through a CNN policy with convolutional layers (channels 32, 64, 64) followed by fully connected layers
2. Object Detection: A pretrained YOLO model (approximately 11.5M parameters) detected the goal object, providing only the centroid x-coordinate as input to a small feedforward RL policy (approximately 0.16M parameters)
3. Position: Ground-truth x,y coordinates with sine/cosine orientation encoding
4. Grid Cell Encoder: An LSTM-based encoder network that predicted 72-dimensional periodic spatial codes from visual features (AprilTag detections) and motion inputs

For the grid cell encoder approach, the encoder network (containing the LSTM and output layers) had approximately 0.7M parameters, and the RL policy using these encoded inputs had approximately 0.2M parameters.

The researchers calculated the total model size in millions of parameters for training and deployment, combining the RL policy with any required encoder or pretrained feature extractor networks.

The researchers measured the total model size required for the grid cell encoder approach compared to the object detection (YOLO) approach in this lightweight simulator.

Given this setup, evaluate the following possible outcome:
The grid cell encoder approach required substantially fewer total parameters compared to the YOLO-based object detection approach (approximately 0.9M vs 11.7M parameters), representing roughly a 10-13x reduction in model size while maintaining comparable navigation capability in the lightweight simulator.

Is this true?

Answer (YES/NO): NO